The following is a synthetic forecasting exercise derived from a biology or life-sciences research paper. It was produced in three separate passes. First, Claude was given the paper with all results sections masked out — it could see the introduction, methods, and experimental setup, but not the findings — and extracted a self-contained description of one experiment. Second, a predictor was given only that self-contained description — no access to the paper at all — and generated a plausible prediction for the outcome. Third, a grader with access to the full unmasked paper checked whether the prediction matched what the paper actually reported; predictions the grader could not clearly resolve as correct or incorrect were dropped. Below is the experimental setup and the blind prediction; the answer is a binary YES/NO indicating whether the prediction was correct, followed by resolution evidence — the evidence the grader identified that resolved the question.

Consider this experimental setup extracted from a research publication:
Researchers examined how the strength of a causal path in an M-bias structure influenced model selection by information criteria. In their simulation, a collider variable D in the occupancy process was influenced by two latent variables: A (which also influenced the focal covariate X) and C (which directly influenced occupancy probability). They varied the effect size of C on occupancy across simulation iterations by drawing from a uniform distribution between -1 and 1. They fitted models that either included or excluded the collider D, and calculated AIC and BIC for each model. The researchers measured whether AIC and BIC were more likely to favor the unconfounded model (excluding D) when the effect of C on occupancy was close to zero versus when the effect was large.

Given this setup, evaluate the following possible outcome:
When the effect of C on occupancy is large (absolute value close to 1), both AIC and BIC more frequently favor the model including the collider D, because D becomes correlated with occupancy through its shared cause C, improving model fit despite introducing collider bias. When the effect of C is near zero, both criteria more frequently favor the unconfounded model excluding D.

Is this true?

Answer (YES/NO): YES